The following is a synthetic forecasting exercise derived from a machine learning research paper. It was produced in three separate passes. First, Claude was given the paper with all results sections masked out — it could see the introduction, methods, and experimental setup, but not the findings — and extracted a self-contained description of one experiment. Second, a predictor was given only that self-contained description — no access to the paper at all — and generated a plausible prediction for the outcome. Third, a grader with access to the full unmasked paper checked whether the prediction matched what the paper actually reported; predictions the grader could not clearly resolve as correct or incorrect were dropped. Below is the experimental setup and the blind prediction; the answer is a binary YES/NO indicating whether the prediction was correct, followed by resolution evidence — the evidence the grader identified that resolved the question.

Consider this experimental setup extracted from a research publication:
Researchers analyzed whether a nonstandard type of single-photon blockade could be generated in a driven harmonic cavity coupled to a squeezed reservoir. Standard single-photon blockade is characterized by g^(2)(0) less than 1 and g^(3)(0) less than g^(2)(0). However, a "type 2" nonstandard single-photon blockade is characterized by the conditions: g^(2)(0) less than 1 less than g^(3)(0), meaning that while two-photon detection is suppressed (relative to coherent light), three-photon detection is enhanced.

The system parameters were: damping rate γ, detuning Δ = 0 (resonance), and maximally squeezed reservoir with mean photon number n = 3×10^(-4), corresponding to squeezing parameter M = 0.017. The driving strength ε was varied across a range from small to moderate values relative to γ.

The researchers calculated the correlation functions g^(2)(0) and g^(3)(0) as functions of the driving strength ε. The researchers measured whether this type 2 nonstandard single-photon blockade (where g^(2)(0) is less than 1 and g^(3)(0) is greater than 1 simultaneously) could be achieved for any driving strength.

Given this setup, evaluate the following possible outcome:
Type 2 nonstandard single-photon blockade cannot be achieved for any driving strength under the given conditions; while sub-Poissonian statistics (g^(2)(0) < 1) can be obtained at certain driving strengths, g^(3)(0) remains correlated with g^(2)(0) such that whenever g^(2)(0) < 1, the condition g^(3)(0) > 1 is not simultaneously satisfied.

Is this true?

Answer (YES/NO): NO